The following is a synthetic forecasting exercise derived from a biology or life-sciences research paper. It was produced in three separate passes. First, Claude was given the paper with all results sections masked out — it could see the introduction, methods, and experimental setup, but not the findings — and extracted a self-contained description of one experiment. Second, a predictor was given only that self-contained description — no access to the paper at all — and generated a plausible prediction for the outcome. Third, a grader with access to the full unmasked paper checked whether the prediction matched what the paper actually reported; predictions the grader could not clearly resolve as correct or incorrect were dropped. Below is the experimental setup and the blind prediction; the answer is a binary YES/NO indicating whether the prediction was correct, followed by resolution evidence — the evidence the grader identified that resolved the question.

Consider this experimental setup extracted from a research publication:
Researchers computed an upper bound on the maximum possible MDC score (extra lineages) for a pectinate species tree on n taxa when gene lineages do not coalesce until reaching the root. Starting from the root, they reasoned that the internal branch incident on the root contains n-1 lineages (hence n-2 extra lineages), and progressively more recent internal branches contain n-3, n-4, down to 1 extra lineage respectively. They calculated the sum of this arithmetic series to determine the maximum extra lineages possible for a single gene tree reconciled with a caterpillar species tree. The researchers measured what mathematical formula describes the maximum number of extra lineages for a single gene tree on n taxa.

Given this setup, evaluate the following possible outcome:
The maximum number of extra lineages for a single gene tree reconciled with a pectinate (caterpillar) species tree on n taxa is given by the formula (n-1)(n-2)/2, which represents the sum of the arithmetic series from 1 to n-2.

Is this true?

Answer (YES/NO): YES